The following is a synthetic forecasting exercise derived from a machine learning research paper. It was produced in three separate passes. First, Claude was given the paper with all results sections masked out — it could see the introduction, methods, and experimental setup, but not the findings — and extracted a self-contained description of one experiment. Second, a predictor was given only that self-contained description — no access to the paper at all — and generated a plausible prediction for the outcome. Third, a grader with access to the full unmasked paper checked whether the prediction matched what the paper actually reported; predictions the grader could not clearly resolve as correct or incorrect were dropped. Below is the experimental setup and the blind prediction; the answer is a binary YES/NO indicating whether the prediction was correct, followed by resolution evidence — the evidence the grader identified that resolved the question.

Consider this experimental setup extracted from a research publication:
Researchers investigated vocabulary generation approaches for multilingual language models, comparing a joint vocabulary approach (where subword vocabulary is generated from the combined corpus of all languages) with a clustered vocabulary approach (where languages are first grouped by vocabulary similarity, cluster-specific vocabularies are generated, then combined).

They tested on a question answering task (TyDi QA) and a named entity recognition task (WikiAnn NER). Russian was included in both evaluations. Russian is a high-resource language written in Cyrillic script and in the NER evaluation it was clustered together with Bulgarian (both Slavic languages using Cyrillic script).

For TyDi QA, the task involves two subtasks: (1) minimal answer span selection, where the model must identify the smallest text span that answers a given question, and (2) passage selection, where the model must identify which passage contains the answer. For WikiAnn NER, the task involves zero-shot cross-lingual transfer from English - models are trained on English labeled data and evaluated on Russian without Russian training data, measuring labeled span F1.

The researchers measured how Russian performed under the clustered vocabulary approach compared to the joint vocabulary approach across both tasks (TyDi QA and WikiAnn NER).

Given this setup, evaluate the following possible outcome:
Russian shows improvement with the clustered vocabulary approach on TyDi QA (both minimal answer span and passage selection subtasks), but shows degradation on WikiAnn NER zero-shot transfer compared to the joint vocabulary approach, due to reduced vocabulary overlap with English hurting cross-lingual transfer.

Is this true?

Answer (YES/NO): YES